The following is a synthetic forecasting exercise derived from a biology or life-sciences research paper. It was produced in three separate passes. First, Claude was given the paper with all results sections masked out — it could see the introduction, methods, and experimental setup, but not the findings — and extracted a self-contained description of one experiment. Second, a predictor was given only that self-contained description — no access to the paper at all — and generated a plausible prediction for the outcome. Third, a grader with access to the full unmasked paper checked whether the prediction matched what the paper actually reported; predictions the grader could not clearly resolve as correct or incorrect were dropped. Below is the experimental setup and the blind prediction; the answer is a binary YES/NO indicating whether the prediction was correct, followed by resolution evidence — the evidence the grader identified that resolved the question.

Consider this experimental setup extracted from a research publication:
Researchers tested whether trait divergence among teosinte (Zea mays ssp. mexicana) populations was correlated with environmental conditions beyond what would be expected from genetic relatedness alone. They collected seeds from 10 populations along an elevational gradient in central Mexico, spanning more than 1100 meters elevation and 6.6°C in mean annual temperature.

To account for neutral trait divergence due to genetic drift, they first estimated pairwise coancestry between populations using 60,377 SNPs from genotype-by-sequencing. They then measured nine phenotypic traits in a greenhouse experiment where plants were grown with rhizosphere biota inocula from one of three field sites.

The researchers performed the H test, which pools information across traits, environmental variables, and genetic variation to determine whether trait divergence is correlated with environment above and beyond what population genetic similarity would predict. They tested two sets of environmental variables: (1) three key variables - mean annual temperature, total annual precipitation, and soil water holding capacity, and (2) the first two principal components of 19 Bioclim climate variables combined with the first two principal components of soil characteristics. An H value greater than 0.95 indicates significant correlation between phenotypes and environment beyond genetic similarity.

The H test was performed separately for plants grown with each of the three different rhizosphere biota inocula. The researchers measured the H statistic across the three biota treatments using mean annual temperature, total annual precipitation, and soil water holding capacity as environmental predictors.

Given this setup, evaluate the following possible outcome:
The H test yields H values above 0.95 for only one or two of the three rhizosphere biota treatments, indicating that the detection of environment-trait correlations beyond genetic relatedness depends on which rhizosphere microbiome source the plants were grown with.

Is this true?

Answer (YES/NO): NO